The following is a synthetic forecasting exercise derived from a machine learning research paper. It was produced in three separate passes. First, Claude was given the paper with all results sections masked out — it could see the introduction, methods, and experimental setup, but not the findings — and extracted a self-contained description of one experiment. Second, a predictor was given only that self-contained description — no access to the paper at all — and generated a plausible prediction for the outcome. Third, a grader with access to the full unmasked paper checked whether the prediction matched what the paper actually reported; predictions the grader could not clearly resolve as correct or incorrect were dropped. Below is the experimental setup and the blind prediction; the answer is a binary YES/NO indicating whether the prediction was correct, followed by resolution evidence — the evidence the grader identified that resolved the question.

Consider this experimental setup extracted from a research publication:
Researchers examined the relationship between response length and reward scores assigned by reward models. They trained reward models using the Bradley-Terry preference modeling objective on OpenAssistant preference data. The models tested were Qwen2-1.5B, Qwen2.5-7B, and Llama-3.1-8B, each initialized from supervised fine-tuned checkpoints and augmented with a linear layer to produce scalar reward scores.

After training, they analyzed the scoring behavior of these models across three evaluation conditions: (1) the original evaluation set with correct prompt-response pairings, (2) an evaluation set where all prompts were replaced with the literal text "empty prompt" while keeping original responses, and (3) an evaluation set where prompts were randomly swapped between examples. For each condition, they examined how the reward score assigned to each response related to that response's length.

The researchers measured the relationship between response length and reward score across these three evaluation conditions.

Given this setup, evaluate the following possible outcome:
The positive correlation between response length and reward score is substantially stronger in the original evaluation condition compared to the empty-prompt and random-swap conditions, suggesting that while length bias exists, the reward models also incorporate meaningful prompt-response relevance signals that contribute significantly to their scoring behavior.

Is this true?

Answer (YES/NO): NO